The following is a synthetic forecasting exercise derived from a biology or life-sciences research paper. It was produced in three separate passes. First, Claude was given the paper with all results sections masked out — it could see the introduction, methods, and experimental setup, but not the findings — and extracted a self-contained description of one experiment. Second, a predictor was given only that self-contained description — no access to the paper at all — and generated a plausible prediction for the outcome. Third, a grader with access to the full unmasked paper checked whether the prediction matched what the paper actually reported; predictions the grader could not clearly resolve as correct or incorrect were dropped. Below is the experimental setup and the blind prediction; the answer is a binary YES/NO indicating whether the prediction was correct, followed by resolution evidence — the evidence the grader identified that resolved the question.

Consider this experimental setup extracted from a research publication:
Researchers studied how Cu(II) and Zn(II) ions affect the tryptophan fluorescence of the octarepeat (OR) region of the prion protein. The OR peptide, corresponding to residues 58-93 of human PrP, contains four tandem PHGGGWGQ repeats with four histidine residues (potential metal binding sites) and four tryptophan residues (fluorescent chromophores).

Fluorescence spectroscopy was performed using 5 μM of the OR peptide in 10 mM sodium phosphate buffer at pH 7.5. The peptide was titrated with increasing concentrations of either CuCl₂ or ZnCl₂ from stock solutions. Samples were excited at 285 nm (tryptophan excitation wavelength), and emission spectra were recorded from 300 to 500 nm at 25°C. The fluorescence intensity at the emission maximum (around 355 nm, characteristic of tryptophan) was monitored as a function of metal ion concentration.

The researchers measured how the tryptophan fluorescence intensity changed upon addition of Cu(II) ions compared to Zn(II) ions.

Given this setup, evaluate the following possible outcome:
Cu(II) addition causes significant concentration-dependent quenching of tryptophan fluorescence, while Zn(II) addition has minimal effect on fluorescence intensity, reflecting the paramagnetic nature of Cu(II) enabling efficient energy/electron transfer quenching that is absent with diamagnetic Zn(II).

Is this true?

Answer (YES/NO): NO